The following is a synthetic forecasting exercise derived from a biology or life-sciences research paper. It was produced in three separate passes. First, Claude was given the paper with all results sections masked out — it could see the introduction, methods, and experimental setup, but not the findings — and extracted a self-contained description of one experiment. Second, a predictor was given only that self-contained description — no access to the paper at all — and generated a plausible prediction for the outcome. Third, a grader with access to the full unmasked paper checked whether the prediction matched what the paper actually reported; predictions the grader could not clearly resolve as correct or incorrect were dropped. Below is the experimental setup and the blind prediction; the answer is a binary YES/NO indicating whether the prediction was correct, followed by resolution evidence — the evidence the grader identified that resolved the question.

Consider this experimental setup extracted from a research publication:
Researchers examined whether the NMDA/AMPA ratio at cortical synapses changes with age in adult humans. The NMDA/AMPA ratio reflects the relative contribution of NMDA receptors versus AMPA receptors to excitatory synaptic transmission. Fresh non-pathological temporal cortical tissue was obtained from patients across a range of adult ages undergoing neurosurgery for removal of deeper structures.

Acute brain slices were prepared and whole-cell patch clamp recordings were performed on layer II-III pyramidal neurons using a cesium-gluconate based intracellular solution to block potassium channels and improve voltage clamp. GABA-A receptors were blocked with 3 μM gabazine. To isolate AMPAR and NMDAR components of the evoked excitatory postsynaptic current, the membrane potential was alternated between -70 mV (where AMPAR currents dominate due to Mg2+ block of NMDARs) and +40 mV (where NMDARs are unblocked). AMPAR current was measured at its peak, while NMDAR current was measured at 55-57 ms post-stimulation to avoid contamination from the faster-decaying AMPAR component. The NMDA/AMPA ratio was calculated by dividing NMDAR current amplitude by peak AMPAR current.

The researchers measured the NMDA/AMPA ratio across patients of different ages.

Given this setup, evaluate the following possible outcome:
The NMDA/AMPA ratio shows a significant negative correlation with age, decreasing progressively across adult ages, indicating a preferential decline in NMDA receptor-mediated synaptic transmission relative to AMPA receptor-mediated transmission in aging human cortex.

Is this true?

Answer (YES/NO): YES